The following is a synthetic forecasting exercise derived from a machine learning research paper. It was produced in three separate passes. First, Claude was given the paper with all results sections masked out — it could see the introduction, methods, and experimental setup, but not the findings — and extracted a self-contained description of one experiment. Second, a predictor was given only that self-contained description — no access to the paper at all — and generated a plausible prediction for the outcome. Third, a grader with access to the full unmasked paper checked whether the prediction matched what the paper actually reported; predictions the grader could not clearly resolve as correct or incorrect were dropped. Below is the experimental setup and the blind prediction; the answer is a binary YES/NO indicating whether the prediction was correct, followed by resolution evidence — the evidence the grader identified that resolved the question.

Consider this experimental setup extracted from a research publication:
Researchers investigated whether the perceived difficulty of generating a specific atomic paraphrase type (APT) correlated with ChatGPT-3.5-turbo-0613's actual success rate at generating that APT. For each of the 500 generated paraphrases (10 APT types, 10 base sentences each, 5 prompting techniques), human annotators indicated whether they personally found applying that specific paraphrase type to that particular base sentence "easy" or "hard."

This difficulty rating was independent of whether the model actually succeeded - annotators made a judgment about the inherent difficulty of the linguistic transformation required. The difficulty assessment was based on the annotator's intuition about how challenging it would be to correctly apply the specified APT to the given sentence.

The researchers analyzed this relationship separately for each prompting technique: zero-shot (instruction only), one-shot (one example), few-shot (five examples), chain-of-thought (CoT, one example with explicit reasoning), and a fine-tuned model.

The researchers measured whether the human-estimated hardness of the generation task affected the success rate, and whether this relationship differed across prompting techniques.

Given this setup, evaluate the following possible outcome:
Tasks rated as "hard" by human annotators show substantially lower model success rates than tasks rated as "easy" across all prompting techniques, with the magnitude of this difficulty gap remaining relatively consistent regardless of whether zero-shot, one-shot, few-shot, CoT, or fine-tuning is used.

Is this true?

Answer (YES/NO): NO